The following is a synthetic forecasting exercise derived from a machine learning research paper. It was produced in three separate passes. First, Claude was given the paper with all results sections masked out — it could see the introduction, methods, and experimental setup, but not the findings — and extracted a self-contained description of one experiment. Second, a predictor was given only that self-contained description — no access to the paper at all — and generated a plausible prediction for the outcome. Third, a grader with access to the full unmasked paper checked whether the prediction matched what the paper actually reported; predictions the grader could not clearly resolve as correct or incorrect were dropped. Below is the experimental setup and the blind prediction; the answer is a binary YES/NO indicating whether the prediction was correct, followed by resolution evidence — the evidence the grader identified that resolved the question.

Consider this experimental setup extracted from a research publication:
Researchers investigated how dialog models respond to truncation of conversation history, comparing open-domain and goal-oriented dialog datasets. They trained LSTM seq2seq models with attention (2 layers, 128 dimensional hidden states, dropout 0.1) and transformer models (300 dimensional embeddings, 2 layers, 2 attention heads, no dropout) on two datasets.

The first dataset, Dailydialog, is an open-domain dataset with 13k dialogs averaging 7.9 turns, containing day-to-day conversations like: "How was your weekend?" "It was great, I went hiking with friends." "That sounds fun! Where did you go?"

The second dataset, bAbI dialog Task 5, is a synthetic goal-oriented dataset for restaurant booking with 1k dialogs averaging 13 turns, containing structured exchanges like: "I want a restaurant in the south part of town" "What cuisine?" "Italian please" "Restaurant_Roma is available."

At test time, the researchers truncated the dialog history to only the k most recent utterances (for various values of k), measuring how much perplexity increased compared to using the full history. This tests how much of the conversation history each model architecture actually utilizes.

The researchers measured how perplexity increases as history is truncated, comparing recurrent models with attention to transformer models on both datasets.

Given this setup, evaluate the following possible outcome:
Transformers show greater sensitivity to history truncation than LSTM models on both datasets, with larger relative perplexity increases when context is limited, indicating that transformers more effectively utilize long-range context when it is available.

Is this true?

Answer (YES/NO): NO